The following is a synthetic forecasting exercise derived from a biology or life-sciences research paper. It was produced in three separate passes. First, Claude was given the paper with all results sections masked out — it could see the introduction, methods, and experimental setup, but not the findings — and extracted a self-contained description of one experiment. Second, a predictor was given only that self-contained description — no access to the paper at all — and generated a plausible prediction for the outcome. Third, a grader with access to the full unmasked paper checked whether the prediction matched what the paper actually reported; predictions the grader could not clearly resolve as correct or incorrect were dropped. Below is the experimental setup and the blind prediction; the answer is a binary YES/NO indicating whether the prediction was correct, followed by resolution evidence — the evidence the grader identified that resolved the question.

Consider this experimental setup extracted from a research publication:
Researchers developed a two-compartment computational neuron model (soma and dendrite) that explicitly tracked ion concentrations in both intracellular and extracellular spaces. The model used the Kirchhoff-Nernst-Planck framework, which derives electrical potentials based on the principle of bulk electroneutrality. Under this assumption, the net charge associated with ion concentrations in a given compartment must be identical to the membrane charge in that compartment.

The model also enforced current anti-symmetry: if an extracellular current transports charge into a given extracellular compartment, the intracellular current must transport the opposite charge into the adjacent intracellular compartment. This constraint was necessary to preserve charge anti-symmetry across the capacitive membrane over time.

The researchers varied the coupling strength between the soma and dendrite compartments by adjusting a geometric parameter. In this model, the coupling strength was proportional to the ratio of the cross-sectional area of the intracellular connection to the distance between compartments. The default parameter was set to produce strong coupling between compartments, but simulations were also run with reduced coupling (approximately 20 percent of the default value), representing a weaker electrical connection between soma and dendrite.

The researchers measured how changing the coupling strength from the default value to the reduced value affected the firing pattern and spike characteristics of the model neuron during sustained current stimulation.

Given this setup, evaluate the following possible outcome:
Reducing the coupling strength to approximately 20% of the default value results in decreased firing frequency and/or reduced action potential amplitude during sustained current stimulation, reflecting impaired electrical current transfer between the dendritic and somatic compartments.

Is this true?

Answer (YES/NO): NO